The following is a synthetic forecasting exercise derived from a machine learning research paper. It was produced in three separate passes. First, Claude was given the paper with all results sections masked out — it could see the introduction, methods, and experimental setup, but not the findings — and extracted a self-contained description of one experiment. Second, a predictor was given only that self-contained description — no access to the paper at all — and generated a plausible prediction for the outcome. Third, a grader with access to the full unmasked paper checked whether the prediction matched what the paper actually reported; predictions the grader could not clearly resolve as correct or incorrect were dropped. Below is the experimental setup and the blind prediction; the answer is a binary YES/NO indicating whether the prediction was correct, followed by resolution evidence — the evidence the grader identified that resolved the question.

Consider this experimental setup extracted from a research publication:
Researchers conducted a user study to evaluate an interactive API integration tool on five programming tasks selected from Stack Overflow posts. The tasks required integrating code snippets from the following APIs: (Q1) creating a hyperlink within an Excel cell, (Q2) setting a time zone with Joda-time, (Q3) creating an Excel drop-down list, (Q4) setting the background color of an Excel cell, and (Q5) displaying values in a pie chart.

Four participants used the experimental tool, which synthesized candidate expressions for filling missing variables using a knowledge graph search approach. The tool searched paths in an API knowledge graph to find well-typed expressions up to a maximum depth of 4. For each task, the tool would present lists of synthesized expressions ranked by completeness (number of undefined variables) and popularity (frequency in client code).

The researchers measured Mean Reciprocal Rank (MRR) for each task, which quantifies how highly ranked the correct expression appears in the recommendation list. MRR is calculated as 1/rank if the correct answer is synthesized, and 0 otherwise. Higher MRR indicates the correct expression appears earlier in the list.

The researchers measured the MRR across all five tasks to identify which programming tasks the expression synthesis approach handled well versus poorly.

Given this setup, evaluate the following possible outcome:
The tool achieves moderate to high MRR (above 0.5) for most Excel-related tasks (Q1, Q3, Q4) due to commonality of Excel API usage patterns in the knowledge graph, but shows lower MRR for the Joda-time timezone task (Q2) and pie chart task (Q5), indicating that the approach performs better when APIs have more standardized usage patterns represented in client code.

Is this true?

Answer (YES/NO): NO